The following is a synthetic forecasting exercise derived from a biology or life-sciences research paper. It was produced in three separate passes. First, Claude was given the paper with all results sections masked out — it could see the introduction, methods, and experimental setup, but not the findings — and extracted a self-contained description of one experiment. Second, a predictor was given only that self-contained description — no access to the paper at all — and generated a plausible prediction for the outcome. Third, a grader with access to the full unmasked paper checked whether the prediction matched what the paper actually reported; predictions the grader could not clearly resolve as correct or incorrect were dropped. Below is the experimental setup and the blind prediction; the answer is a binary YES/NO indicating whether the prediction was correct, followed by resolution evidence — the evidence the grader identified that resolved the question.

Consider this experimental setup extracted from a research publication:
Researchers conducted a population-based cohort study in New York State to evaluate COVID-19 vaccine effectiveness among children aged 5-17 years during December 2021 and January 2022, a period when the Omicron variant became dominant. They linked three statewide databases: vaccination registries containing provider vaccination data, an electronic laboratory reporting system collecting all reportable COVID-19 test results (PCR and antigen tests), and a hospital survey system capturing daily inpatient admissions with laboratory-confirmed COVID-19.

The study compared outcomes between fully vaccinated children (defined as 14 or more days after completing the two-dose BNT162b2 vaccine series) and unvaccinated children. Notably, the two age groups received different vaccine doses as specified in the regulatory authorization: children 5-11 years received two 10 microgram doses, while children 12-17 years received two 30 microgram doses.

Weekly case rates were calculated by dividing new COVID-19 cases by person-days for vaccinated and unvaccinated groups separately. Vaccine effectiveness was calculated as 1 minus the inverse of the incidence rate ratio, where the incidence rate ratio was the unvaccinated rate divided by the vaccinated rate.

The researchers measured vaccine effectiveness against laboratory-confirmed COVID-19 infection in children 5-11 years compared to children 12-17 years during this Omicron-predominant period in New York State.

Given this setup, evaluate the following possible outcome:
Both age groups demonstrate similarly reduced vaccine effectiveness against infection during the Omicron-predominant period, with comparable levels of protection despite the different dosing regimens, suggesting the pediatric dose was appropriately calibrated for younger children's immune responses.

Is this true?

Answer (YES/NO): NO